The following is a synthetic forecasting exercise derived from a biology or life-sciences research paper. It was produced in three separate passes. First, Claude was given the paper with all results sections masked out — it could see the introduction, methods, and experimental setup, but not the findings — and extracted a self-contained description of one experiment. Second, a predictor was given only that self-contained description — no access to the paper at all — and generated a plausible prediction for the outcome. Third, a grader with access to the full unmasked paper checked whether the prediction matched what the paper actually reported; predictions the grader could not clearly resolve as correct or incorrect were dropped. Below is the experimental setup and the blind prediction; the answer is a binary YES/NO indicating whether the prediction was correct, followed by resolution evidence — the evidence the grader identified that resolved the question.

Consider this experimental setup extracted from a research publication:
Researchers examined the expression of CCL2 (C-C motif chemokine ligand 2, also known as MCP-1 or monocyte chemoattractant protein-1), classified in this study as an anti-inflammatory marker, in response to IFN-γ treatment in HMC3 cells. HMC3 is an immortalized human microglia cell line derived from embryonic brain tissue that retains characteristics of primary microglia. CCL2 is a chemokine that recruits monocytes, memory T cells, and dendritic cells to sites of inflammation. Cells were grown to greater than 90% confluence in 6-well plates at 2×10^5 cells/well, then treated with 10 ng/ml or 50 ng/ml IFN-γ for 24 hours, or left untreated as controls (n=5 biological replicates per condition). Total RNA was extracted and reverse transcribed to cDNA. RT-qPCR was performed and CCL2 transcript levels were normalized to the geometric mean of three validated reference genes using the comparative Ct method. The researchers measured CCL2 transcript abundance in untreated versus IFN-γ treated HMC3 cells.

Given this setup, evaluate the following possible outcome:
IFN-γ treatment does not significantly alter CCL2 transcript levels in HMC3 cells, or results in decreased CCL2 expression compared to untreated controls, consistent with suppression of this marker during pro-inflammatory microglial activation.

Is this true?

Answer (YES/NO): NO